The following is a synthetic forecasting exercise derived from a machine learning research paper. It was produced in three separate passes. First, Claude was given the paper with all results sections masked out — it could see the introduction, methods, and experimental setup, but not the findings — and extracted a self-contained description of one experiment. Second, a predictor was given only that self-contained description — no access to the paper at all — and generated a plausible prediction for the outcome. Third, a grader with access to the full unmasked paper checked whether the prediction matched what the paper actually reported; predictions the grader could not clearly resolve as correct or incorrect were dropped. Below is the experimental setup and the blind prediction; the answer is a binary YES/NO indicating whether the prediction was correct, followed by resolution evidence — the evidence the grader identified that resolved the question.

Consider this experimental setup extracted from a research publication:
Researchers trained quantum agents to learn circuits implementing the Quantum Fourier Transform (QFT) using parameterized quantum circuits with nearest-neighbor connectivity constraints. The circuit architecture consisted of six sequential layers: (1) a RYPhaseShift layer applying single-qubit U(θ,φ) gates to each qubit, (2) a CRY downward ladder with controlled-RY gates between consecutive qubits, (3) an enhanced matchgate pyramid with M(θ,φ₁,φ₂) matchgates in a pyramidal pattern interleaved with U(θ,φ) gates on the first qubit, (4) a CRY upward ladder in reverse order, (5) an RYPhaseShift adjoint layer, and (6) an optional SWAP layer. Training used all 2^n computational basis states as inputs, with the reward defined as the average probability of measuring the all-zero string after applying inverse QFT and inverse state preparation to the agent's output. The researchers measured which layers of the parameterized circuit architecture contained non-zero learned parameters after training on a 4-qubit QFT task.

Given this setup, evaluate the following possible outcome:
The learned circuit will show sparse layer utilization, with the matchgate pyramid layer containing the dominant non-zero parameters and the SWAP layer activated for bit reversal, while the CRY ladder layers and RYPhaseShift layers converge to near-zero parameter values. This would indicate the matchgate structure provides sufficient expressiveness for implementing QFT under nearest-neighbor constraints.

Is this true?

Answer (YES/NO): NO